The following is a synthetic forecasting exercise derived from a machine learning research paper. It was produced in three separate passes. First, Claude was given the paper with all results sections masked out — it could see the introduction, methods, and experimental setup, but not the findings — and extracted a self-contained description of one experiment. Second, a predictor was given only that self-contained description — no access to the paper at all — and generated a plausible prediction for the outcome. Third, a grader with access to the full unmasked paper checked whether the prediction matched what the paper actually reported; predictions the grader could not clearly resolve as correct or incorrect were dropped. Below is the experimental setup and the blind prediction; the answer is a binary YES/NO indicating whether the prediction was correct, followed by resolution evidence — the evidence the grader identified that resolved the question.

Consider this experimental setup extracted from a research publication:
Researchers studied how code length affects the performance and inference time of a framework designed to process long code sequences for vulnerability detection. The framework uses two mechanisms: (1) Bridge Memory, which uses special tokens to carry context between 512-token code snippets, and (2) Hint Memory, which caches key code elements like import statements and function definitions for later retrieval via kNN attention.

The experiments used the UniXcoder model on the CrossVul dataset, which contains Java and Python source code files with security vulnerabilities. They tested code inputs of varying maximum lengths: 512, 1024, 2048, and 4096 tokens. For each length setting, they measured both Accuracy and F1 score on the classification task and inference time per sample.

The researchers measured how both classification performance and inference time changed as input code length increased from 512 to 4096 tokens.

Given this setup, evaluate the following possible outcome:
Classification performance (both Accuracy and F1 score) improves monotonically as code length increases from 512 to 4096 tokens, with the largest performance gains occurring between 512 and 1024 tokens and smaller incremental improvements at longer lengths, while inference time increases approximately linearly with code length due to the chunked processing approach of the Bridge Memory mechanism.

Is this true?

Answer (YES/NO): NO